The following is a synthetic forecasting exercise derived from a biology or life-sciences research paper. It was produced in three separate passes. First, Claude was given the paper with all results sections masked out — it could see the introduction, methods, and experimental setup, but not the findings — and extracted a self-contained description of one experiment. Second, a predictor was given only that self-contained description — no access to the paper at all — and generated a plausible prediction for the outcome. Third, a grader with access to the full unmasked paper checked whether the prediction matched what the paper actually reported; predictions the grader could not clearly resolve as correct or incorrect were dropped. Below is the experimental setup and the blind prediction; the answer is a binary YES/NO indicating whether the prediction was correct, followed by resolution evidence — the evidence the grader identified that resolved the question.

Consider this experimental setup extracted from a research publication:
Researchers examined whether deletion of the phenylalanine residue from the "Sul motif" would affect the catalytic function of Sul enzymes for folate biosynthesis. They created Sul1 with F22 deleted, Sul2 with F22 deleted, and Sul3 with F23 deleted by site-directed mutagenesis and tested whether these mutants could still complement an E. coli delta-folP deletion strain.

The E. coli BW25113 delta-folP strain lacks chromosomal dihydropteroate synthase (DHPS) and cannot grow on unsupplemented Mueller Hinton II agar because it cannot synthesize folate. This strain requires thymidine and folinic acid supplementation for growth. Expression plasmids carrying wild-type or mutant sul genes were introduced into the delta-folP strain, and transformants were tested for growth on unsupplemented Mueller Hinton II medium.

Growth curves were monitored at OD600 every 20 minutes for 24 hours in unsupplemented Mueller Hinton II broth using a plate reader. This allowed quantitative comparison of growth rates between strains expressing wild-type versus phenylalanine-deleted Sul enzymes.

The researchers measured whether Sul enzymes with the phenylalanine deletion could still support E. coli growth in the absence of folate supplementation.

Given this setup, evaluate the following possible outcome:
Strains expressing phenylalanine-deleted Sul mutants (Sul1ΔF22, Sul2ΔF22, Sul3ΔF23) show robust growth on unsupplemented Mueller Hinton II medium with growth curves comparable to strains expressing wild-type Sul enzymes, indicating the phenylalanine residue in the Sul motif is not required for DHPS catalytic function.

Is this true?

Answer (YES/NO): NO